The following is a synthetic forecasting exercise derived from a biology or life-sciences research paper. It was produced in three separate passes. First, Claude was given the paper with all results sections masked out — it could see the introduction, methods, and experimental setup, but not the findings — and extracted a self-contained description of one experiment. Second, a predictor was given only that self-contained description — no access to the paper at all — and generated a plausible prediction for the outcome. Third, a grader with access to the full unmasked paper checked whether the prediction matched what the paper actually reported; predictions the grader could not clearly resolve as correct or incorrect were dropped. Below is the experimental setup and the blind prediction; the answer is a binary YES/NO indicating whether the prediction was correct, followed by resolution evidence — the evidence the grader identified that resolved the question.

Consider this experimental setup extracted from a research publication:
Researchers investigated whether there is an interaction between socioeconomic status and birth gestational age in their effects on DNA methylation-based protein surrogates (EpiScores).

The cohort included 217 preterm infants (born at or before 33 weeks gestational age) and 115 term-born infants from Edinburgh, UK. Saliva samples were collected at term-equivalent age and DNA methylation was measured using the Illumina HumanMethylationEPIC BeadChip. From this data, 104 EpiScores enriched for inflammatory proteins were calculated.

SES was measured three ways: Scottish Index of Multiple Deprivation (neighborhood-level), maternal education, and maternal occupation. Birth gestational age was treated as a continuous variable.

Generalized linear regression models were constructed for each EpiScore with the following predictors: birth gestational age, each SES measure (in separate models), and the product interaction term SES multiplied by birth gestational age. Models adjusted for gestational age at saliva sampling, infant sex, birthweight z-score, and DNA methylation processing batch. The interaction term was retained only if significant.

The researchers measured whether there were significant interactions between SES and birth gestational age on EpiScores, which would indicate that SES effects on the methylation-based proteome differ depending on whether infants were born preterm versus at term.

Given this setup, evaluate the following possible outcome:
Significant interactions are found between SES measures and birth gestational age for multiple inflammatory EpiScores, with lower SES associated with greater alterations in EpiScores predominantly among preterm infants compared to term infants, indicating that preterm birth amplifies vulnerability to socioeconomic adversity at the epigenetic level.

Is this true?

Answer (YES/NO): NO